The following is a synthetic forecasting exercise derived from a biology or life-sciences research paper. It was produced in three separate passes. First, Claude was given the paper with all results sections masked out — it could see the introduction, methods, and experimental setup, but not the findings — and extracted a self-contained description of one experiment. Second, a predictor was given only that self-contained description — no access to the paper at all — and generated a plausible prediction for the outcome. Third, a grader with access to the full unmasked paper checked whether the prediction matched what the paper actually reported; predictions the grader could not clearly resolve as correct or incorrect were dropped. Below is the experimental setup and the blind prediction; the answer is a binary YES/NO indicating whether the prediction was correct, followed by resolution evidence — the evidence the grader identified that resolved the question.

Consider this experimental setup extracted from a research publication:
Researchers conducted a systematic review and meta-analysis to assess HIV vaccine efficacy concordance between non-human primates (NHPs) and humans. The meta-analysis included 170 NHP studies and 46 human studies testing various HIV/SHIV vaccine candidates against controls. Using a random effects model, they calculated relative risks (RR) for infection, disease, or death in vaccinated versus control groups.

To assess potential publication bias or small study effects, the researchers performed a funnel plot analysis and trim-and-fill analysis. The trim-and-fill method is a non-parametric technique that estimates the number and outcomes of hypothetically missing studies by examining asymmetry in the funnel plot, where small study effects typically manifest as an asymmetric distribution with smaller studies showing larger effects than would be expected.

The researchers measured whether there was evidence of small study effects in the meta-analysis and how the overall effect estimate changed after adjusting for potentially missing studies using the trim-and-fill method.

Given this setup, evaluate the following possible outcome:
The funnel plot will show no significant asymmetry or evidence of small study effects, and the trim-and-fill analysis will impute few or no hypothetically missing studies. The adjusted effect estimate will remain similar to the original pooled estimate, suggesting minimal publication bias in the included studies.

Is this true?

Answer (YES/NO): NO